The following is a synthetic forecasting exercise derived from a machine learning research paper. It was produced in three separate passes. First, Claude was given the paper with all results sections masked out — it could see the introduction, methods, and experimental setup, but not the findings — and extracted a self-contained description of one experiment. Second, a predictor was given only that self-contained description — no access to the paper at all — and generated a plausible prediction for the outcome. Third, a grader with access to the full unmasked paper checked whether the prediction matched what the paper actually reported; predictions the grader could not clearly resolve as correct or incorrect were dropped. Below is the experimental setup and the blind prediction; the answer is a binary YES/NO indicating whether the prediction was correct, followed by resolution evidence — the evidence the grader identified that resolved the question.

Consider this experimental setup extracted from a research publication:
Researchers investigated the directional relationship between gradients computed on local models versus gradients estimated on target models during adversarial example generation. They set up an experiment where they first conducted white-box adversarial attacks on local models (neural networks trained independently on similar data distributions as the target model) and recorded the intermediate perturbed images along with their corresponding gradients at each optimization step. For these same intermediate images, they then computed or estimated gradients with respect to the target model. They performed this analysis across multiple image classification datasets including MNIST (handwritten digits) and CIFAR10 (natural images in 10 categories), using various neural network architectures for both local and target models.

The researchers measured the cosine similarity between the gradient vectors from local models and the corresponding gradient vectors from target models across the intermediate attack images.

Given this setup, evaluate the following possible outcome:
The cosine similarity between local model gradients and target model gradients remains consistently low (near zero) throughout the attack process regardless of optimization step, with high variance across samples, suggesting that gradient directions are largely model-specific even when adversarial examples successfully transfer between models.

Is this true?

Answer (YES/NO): NO